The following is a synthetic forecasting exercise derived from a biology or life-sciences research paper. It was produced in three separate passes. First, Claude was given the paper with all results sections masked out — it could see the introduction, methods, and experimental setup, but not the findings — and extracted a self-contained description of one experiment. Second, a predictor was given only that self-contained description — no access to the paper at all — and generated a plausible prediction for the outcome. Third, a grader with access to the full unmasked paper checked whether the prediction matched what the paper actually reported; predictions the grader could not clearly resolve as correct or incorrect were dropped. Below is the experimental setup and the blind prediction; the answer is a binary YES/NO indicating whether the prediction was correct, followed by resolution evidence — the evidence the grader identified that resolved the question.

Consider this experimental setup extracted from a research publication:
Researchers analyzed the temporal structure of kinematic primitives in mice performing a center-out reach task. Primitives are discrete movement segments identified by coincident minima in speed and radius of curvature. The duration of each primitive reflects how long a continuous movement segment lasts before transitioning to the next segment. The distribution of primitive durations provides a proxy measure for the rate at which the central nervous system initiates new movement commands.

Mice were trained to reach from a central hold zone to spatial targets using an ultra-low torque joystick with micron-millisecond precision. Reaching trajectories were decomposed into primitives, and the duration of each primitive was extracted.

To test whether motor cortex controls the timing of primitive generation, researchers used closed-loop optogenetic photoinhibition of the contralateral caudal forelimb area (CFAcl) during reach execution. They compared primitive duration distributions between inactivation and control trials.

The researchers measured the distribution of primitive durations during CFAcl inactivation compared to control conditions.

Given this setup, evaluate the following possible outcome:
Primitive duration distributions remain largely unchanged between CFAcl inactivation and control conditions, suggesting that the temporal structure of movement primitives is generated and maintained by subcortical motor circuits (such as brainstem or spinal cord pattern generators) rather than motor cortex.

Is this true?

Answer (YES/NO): YES